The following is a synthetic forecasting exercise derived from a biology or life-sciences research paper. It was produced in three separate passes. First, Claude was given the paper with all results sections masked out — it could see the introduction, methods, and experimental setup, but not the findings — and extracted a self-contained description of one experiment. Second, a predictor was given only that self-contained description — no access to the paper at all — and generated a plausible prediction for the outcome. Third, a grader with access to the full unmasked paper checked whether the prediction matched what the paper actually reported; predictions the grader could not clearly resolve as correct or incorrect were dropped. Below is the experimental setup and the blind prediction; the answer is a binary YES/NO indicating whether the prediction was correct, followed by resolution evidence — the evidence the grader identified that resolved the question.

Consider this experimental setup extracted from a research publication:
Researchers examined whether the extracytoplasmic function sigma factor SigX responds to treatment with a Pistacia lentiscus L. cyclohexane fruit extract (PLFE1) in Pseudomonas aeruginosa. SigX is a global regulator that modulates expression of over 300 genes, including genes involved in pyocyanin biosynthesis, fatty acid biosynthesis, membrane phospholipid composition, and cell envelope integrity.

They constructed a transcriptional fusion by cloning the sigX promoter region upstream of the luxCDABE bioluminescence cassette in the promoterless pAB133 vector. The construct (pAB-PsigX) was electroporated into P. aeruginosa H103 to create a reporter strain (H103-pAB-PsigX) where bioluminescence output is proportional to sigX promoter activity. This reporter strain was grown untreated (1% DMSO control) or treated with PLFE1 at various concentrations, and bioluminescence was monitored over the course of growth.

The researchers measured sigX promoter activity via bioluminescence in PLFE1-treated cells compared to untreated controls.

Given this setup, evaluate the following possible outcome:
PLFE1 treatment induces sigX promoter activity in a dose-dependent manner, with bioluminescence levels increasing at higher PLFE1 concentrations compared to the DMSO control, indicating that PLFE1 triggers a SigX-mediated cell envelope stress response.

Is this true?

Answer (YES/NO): NO